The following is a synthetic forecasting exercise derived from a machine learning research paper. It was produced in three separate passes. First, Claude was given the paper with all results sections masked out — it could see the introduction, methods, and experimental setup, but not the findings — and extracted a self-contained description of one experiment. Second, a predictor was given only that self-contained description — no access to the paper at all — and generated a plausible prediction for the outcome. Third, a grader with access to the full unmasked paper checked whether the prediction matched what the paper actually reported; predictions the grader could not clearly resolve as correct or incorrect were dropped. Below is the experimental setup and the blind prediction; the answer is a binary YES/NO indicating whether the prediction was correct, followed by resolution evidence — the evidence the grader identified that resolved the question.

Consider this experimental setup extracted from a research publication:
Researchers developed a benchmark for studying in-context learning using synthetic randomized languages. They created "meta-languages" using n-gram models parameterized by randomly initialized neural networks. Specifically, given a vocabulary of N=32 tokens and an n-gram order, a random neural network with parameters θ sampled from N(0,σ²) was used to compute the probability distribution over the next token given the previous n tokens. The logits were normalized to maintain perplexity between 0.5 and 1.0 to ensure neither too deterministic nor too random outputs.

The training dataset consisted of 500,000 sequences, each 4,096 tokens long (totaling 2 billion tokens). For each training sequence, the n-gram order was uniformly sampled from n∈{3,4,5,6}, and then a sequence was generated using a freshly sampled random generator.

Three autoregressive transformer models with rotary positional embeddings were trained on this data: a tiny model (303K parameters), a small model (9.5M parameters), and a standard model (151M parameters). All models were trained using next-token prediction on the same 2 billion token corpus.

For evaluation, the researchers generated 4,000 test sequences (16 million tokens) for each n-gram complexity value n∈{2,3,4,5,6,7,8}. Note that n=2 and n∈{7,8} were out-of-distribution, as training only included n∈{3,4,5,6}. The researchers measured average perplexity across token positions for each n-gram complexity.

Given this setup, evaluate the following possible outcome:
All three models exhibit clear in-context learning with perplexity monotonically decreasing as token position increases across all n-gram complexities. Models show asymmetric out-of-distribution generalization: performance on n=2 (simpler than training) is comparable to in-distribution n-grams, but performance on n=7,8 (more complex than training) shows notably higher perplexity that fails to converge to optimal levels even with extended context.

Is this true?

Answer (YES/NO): NO